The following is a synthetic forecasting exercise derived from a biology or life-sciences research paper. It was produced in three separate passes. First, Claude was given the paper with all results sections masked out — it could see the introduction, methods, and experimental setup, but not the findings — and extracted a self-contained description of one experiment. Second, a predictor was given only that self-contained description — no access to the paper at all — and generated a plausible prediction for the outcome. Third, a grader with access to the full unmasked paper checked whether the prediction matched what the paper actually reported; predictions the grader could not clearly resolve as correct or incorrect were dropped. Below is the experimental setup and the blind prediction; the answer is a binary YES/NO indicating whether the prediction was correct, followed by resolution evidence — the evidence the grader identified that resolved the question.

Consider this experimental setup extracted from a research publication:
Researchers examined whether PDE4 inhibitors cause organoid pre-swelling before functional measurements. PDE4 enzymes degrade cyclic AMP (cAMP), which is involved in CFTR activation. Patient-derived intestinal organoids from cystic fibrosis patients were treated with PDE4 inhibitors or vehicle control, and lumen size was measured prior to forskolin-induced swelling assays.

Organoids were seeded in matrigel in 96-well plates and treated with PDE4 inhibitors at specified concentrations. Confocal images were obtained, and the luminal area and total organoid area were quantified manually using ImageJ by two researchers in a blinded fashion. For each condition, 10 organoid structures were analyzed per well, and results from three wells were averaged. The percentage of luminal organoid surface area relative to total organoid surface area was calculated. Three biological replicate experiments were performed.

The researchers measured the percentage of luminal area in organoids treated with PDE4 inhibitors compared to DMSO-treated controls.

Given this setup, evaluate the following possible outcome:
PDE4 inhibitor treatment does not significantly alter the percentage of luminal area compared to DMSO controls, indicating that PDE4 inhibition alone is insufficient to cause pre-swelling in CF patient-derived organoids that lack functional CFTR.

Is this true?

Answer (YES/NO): NO